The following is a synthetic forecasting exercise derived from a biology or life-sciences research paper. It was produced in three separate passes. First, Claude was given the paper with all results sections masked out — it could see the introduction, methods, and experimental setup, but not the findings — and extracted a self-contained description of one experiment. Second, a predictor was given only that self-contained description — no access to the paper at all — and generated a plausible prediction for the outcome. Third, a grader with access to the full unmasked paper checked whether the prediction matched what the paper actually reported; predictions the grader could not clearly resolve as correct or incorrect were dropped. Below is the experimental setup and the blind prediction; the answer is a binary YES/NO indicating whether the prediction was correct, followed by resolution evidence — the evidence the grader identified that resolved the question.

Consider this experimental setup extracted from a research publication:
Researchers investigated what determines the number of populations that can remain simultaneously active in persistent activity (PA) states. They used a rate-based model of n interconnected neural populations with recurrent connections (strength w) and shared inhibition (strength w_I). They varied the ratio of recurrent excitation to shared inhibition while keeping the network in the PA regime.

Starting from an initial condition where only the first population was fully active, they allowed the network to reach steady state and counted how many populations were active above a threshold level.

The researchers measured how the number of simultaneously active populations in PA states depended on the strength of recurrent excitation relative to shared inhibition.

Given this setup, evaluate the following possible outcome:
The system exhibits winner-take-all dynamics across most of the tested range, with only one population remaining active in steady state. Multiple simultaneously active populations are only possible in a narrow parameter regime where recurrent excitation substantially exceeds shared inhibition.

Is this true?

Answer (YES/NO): NO